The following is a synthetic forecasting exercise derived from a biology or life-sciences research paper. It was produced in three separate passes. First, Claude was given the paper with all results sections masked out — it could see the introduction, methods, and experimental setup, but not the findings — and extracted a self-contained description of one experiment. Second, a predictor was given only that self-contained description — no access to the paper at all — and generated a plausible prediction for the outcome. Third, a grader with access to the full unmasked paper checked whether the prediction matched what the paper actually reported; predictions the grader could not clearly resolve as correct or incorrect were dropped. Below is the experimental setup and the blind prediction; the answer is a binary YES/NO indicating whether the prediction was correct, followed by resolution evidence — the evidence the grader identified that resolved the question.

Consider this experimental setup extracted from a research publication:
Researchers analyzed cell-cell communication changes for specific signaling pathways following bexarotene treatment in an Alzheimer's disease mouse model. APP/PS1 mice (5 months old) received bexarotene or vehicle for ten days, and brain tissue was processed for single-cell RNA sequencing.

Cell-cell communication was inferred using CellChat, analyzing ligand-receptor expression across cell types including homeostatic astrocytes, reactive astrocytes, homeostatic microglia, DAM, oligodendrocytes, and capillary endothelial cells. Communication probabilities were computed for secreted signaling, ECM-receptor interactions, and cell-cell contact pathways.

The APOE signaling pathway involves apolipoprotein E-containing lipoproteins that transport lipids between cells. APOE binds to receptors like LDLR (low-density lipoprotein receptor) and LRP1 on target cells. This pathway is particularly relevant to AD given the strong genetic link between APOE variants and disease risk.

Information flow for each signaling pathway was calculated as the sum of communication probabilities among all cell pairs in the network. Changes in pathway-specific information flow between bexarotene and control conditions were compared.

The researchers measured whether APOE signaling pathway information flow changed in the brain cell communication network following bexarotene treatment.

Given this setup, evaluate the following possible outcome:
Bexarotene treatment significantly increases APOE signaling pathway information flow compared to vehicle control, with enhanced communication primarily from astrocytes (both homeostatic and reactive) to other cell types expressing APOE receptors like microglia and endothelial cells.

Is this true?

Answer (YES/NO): NO